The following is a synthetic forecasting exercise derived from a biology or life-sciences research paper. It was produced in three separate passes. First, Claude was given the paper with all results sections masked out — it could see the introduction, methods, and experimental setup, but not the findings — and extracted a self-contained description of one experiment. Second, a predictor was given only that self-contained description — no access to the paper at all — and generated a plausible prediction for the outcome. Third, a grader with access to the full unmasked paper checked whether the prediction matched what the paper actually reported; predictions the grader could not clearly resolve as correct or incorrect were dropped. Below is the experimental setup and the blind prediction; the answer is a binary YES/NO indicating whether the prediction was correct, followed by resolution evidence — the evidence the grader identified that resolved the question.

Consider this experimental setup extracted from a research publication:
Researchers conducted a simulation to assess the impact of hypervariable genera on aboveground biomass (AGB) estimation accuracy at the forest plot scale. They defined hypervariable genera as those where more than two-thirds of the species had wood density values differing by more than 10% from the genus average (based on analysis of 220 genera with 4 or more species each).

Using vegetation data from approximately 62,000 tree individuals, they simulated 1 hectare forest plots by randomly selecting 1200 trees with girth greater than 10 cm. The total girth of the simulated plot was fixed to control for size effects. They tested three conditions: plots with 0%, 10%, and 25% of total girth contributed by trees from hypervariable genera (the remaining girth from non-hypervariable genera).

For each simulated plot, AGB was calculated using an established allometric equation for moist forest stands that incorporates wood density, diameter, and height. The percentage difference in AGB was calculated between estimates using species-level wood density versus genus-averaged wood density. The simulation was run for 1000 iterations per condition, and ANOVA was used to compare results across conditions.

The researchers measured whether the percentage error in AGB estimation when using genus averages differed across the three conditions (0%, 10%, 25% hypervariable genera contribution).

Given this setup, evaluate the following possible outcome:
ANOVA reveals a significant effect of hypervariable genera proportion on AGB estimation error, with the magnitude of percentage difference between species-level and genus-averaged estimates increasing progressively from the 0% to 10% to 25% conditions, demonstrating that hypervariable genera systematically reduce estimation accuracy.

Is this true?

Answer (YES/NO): YES